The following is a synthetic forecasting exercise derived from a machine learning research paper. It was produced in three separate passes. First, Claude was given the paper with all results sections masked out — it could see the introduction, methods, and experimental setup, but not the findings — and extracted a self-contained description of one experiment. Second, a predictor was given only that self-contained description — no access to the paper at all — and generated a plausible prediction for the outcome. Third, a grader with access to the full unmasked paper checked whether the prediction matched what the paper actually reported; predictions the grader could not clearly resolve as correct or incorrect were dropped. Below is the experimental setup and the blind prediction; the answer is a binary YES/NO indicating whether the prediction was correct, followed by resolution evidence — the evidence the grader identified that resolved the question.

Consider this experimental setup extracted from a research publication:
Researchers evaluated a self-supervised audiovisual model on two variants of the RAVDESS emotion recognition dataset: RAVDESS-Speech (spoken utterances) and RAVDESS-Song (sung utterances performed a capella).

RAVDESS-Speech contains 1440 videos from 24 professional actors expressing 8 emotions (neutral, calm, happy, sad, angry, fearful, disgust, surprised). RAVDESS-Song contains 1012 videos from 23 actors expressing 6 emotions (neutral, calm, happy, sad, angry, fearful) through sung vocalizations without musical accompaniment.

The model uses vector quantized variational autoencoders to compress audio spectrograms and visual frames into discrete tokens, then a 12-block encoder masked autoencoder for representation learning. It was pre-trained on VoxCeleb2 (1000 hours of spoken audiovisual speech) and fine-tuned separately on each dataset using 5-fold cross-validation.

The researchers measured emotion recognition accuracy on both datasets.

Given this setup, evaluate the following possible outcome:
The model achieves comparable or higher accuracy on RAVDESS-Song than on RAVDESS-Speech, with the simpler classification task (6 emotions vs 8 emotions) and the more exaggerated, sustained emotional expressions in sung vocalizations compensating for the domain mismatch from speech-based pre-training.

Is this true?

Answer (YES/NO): YES